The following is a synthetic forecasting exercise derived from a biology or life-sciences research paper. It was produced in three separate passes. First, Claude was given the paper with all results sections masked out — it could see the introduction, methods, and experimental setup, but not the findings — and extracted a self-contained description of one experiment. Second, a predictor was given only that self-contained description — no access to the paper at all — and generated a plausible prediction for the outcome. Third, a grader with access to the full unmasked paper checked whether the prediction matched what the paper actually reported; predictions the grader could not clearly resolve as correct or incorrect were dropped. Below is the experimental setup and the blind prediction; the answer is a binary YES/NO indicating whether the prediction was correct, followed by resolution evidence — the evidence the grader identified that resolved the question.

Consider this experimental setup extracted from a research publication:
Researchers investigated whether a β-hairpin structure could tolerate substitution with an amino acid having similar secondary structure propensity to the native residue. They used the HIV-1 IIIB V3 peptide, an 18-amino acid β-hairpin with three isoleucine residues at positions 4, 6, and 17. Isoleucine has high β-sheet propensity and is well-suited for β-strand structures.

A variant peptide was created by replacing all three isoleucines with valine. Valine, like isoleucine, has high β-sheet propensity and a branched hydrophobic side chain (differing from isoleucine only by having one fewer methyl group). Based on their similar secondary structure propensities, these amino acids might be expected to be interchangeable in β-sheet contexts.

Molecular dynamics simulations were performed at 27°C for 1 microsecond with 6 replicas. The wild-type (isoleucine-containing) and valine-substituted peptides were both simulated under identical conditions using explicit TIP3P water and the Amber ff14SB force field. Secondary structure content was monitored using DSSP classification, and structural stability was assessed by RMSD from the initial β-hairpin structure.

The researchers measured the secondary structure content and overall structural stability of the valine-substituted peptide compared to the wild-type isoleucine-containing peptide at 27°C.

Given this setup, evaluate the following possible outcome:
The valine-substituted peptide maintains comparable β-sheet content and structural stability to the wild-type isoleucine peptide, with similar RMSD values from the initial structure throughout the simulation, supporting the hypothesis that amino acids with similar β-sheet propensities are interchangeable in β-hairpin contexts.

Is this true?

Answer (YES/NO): YES